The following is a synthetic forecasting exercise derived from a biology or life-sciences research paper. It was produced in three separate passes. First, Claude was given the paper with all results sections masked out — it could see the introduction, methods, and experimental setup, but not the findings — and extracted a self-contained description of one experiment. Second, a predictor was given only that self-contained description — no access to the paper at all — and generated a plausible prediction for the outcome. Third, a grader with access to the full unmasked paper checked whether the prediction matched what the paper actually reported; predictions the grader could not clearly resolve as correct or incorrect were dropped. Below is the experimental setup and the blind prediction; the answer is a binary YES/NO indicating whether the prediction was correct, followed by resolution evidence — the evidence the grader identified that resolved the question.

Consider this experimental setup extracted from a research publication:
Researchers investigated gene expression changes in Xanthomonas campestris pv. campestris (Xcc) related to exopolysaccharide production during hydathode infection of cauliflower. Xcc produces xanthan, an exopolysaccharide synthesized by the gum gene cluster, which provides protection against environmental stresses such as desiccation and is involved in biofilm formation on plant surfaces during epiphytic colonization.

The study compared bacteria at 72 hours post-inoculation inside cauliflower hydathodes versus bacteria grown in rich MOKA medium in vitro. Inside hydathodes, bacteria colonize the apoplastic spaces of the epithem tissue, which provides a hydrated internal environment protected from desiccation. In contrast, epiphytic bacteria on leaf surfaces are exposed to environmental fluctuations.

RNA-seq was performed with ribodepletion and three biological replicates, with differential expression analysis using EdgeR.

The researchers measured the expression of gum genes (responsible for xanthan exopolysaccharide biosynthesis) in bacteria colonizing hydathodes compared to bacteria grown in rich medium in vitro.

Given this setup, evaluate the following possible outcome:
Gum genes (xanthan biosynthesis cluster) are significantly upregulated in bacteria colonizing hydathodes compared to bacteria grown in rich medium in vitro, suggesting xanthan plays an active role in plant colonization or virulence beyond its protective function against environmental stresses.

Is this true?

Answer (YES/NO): YES